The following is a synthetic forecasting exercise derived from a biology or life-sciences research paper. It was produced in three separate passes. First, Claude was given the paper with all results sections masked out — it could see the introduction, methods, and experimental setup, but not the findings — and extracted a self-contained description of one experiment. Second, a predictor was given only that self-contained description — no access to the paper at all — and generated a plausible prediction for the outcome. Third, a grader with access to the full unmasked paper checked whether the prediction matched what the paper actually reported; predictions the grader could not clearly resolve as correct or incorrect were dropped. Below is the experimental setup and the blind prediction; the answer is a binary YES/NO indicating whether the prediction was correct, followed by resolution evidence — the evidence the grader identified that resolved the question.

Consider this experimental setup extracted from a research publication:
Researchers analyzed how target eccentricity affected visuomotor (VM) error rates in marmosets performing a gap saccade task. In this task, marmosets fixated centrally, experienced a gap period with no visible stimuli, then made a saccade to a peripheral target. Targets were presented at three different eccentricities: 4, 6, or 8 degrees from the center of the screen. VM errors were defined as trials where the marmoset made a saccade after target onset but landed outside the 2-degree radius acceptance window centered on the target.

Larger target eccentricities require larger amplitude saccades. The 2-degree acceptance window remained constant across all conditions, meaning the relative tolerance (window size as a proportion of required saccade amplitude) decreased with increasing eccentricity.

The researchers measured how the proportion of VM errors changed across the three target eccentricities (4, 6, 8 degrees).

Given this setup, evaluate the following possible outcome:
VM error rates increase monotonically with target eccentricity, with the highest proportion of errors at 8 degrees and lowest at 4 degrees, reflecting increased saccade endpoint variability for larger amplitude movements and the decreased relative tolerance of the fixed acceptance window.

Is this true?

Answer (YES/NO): YES